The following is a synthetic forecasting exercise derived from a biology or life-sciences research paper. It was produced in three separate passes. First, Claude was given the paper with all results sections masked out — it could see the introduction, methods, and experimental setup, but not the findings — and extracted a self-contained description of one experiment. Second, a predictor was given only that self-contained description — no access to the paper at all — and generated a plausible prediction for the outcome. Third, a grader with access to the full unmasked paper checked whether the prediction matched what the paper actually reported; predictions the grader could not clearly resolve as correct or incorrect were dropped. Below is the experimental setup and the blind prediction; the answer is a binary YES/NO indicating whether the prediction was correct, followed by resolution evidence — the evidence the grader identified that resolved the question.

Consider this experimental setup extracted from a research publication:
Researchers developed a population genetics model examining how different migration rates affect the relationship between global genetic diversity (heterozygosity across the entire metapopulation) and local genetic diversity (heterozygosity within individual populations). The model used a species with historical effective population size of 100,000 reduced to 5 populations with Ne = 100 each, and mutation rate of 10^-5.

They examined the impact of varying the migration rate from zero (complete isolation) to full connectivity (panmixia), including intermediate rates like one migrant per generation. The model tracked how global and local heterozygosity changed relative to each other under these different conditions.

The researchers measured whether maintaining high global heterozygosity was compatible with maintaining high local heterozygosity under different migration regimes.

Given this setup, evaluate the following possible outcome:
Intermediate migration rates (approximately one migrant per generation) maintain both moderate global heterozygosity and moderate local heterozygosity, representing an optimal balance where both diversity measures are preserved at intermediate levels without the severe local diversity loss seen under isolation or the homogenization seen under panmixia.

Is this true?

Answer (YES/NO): NO